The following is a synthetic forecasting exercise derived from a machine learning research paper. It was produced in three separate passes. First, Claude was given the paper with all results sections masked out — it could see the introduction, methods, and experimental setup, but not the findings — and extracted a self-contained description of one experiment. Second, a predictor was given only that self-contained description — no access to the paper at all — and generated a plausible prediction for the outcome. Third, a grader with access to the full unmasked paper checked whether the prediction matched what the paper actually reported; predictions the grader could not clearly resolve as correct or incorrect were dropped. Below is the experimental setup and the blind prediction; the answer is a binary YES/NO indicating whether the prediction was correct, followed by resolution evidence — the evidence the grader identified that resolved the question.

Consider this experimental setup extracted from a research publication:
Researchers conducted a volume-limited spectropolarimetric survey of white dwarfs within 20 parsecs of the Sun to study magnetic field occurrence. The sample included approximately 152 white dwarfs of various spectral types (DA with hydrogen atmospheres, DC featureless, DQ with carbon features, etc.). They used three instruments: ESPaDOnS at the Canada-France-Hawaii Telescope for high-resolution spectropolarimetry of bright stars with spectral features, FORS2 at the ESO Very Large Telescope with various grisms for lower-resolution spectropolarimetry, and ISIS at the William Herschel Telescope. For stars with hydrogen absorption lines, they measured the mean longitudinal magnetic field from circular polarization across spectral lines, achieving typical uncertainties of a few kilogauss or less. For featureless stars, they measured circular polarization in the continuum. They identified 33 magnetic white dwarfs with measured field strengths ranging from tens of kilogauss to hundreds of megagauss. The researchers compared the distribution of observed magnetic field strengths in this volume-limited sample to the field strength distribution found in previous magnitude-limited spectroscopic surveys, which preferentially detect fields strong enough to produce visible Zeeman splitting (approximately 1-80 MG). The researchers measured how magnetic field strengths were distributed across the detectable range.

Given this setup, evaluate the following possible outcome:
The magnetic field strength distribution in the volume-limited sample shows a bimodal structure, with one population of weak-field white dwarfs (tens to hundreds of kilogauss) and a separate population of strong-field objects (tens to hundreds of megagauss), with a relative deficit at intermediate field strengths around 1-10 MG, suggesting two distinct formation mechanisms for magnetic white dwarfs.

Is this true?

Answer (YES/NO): NO